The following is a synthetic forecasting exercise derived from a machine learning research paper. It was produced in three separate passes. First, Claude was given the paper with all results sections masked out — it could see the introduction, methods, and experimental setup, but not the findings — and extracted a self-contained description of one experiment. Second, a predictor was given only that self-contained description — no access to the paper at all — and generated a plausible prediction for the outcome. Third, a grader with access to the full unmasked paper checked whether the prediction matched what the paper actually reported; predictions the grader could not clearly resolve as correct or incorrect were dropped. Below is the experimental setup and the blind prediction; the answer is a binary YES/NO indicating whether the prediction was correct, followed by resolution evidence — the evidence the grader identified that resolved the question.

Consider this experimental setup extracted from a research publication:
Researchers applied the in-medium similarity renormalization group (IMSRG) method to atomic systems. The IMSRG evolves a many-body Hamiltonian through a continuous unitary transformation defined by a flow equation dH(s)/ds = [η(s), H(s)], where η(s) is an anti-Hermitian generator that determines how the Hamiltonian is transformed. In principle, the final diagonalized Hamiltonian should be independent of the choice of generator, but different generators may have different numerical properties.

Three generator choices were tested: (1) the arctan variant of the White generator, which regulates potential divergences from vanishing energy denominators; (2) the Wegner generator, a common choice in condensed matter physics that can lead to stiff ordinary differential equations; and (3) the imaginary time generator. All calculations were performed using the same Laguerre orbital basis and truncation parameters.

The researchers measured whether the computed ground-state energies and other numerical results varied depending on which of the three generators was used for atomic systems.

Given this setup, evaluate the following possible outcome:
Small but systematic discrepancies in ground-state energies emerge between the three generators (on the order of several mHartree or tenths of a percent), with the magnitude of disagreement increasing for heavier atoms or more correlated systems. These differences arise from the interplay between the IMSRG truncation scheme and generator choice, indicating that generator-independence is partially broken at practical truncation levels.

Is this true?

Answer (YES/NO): NO